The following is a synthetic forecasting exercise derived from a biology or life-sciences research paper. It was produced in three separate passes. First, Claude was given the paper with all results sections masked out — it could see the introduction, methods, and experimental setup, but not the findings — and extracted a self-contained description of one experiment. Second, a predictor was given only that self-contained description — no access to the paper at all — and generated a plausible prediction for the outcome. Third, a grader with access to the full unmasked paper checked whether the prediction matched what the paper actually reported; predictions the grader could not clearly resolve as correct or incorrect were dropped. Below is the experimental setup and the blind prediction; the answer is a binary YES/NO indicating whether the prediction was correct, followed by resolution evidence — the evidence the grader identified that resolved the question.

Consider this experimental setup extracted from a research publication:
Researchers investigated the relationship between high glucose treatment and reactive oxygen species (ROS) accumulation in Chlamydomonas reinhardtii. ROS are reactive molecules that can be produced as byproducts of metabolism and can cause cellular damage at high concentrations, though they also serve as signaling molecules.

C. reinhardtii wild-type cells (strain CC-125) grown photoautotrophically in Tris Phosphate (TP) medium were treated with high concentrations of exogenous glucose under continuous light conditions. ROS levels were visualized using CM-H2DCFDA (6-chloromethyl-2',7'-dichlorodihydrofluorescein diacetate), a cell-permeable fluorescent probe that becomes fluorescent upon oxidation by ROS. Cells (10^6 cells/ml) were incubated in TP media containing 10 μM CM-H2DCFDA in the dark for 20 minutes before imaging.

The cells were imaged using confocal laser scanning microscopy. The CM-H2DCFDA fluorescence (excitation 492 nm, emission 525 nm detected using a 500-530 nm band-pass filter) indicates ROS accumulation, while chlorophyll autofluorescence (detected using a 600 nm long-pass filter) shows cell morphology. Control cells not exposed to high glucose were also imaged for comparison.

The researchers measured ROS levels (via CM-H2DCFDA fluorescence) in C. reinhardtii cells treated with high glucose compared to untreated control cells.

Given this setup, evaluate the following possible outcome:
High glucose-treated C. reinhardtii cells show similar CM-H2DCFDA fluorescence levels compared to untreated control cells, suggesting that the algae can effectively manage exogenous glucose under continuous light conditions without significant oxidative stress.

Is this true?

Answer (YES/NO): NO